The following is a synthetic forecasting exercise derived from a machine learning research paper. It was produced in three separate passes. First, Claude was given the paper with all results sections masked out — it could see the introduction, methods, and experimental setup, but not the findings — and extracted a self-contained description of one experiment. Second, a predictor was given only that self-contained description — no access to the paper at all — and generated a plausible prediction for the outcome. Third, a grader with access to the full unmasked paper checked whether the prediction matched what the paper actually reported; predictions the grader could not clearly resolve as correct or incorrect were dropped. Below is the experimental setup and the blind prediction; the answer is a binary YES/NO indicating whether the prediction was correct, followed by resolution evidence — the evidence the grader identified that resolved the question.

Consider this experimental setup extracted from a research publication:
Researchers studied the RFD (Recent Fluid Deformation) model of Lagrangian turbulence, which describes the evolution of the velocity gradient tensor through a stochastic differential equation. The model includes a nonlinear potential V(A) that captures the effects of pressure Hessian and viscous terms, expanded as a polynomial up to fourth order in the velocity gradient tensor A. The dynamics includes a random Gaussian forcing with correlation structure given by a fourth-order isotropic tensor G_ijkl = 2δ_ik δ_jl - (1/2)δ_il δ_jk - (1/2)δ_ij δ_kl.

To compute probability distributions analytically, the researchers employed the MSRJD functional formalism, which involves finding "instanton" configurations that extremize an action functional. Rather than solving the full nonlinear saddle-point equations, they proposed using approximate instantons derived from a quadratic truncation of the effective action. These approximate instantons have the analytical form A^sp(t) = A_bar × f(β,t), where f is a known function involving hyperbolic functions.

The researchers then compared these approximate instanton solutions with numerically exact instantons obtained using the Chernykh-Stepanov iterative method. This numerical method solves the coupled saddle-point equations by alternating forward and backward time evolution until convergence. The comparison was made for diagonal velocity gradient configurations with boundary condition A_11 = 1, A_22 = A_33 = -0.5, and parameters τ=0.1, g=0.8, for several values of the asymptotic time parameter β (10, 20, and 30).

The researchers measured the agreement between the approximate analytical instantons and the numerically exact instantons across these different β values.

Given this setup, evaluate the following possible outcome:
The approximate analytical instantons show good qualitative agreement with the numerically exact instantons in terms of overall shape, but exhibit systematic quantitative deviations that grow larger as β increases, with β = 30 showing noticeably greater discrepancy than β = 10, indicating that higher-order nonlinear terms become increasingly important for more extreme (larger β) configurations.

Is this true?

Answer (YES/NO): NO